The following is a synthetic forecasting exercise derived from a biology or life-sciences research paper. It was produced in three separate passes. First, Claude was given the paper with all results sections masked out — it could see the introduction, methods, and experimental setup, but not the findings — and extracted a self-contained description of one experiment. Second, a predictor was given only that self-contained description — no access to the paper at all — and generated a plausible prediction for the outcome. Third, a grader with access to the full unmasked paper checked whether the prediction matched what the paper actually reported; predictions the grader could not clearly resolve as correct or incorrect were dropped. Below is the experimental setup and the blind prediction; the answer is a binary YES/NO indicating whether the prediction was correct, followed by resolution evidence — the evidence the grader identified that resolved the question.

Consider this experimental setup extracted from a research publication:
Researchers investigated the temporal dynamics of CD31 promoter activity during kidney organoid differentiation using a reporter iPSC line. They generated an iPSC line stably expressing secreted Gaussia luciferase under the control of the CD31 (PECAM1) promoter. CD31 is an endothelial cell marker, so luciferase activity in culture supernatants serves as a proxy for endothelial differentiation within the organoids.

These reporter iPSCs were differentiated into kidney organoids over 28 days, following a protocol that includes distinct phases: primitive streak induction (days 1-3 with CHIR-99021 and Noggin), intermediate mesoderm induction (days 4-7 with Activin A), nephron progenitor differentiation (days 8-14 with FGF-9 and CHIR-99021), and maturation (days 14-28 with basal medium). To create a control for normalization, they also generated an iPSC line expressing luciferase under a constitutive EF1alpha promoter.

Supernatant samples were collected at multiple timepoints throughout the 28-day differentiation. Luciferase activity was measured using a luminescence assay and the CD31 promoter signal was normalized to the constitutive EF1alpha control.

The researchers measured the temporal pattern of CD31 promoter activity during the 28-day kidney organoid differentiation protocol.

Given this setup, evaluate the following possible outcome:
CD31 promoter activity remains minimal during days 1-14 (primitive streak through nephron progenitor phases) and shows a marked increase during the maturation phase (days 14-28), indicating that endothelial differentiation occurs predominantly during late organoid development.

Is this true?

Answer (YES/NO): NO